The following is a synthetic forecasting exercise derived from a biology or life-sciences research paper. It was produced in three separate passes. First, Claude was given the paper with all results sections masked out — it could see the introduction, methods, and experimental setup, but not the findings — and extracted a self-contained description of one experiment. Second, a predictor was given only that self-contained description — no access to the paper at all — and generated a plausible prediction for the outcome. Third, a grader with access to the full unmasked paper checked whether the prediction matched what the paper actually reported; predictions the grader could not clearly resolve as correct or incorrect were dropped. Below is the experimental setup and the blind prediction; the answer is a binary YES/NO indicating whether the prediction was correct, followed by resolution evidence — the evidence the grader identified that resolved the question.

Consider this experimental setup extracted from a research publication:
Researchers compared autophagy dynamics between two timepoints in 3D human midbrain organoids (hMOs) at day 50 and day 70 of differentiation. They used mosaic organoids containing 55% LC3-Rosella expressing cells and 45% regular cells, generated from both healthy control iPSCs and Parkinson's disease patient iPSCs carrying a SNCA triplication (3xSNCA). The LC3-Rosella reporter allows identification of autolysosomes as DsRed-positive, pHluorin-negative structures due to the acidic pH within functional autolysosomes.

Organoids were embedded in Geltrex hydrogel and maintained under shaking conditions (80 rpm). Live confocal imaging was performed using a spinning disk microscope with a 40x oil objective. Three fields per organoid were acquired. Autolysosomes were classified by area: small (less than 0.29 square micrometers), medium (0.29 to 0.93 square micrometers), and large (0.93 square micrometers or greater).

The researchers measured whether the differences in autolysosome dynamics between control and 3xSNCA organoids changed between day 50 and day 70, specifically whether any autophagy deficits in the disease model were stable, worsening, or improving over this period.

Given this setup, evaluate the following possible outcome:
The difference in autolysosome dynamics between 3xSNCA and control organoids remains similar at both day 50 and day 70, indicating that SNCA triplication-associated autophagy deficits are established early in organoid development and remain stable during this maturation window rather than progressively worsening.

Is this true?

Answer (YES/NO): NO